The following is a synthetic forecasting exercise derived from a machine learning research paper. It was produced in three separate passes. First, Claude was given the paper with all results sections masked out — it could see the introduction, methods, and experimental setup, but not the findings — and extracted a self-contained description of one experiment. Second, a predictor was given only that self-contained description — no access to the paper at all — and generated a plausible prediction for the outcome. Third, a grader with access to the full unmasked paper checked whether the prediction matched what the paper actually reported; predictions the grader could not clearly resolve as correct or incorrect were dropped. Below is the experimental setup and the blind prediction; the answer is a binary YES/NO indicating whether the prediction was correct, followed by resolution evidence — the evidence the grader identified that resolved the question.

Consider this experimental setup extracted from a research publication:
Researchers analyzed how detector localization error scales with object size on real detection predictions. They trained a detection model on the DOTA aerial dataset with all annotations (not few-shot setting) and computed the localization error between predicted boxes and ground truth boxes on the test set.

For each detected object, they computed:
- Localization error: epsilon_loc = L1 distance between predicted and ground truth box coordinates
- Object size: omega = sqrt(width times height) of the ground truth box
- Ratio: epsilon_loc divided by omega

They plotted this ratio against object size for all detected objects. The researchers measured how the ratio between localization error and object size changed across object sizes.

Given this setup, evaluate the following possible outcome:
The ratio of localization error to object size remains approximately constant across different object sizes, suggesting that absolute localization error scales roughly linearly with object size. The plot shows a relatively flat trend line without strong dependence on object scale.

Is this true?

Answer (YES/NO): NO